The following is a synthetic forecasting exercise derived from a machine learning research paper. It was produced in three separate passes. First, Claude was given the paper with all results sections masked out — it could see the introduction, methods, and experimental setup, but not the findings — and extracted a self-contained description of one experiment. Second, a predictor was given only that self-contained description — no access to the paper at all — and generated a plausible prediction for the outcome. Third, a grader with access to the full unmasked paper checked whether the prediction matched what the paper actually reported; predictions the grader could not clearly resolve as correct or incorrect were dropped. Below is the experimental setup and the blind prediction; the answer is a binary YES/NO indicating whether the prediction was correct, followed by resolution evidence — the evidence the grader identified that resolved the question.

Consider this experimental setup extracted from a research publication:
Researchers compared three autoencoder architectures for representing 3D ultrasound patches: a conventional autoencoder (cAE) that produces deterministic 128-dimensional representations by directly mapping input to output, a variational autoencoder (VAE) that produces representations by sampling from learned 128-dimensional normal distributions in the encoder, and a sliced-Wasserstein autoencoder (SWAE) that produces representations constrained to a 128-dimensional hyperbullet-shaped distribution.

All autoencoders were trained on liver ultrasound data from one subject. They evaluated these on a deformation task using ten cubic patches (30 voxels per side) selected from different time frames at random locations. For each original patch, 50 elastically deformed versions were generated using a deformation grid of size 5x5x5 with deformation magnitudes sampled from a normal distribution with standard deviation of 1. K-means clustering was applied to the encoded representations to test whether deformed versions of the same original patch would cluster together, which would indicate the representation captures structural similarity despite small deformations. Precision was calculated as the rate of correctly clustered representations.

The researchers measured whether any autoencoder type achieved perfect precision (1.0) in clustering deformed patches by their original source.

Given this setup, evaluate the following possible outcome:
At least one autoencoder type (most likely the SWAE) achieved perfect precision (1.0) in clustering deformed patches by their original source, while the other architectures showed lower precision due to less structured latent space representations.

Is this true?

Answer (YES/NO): YES